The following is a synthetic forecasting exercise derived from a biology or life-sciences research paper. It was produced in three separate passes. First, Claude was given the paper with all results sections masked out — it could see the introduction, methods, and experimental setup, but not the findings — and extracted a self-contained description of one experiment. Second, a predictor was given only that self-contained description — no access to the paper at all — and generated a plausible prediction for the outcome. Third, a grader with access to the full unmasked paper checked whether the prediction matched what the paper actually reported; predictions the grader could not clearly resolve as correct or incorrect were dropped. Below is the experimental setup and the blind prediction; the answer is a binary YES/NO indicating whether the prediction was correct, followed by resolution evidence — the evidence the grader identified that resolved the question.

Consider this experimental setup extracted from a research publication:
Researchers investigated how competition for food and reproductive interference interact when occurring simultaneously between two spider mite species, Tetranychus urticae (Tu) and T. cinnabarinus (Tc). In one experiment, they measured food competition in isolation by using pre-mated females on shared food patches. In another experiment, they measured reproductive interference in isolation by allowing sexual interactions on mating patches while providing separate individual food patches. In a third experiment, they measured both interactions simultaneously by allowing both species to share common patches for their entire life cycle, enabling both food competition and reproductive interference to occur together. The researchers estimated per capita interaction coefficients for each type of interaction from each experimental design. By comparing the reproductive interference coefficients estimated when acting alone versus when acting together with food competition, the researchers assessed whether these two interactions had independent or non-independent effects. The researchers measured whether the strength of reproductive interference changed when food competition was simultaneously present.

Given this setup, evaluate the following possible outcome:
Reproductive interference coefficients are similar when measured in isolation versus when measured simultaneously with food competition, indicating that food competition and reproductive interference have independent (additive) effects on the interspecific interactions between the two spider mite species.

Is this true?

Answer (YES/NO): NO